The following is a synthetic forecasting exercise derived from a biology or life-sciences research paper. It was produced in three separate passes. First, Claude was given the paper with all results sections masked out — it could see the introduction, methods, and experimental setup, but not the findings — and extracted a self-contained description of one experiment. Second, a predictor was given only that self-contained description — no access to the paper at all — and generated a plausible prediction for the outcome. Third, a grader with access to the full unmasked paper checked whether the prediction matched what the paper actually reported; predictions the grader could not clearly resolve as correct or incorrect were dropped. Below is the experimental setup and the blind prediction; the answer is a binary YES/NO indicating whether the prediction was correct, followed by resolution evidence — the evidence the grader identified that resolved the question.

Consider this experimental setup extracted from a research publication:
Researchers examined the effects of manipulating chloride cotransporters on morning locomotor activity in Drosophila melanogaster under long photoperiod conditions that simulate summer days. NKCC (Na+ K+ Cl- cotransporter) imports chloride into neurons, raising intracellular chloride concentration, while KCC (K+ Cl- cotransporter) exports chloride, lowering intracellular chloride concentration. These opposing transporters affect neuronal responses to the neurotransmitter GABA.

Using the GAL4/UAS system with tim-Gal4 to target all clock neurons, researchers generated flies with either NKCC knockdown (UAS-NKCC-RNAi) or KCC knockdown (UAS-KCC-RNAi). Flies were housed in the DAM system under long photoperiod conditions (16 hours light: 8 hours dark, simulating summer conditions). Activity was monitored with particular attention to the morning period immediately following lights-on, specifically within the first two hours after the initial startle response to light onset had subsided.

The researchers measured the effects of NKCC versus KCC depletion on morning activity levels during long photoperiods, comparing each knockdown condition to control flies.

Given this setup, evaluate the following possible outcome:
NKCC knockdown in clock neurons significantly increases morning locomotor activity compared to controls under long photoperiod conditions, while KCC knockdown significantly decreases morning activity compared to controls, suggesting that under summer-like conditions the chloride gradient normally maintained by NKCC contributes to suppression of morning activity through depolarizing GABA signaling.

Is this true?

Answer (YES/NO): YES